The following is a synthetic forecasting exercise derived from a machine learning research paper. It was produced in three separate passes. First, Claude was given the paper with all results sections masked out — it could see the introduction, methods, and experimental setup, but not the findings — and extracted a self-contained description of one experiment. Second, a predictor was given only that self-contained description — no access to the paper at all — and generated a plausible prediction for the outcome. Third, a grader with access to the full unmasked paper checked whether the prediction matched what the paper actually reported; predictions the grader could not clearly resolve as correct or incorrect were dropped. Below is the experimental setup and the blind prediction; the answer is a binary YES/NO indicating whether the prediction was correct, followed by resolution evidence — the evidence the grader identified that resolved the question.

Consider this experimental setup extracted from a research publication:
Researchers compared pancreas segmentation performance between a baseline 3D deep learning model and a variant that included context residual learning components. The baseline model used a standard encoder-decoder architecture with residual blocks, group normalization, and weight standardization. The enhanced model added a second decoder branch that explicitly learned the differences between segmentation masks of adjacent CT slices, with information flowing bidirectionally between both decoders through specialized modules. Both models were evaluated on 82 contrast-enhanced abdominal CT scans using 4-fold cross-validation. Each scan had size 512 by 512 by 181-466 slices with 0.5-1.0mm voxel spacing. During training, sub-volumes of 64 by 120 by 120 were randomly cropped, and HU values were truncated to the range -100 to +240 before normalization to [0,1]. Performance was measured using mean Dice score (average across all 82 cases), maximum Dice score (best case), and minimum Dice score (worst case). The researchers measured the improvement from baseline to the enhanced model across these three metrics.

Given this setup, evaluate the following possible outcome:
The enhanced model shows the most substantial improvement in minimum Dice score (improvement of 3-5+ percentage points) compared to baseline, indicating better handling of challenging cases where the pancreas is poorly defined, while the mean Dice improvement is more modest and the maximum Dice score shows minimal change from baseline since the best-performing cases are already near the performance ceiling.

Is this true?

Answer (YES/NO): YES